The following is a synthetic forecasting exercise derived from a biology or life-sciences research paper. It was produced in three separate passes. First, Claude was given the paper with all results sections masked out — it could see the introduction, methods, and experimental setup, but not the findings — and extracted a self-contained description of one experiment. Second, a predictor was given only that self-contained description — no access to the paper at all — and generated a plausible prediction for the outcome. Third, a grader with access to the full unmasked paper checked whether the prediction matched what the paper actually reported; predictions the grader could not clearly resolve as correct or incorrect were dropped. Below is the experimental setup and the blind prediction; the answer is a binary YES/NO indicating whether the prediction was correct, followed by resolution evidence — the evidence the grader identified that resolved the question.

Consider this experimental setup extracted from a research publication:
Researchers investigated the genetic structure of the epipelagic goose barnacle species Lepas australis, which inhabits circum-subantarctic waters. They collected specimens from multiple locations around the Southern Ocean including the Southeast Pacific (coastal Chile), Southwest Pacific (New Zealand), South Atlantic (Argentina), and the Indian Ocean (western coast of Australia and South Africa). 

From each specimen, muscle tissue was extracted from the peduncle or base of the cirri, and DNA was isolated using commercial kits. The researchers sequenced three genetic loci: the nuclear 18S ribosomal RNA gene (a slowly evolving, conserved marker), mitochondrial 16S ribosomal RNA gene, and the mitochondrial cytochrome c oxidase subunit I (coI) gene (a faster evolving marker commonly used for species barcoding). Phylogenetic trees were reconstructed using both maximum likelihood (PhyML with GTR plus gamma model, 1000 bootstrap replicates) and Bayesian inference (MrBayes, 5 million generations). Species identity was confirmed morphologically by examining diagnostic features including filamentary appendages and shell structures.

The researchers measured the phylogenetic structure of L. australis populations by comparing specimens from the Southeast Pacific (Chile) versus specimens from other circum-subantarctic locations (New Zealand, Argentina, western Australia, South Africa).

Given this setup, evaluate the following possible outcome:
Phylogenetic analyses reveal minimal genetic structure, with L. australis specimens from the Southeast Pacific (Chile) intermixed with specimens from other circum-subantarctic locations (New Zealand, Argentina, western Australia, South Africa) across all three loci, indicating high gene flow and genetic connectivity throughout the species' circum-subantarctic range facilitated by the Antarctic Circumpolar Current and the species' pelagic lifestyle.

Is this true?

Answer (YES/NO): NO